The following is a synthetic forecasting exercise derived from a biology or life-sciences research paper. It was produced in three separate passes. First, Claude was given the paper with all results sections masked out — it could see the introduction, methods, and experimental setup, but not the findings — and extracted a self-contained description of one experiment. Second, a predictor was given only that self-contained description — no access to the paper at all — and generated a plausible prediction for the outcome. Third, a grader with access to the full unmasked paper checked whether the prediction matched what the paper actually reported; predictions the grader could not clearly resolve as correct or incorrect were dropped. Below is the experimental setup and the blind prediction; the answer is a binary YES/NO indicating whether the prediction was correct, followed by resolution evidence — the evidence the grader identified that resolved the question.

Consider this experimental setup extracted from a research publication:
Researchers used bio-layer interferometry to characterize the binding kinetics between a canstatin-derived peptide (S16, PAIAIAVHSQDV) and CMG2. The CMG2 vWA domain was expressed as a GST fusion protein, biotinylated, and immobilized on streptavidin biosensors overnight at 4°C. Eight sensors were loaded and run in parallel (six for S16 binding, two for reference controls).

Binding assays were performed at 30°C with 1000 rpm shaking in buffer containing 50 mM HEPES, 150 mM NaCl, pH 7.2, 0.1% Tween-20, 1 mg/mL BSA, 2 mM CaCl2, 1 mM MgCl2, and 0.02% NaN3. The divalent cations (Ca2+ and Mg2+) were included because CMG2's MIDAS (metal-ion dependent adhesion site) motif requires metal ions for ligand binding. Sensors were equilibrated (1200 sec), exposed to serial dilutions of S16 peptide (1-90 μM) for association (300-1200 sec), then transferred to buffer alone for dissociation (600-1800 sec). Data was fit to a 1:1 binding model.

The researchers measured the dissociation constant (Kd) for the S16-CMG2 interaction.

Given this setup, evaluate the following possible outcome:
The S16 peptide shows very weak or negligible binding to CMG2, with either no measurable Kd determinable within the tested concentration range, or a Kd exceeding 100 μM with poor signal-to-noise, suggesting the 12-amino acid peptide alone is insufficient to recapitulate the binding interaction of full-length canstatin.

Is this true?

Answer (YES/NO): NO